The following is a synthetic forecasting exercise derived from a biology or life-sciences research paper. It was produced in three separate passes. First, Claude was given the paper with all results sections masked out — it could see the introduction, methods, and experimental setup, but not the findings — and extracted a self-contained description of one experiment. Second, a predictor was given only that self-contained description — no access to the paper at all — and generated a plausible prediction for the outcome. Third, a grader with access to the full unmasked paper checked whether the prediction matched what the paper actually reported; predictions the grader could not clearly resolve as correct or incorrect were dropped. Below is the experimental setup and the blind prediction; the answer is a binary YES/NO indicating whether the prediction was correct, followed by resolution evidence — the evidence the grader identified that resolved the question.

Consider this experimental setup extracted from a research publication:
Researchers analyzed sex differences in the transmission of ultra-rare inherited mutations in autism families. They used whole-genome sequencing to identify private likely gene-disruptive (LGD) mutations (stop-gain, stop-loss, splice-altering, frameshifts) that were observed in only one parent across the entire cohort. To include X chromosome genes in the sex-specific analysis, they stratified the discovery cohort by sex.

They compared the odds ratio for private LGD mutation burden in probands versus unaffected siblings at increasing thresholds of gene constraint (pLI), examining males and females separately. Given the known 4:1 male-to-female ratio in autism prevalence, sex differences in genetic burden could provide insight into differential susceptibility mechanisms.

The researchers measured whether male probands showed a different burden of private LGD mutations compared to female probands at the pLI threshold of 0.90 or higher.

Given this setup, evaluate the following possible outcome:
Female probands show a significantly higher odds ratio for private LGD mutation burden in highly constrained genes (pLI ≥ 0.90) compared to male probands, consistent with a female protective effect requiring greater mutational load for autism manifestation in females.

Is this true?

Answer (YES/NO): NO